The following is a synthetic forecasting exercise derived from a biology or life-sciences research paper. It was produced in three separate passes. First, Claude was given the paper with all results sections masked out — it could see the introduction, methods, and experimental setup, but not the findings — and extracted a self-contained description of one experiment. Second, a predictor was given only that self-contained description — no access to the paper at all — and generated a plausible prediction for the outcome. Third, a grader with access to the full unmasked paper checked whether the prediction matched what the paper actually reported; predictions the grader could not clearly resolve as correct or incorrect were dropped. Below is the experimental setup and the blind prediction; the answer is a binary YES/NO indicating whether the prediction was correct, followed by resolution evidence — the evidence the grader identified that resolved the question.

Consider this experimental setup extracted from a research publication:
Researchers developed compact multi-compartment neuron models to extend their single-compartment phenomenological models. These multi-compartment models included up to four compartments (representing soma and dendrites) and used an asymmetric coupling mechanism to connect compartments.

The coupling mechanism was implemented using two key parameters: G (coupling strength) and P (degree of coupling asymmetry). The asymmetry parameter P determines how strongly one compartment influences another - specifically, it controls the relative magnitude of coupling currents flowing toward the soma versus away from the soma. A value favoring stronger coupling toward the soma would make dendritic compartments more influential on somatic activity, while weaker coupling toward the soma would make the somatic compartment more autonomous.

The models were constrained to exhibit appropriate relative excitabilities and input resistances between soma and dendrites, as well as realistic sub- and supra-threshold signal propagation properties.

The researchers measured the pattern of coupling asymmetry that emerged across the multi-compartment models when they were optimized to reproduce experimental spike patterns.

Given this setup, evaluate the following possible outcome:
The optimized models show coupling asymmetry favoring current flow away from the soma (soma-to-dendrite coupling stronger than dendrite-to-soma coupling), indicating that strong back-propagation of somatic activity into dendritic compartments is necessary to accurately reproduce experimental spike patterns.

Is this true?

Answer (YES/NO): NO